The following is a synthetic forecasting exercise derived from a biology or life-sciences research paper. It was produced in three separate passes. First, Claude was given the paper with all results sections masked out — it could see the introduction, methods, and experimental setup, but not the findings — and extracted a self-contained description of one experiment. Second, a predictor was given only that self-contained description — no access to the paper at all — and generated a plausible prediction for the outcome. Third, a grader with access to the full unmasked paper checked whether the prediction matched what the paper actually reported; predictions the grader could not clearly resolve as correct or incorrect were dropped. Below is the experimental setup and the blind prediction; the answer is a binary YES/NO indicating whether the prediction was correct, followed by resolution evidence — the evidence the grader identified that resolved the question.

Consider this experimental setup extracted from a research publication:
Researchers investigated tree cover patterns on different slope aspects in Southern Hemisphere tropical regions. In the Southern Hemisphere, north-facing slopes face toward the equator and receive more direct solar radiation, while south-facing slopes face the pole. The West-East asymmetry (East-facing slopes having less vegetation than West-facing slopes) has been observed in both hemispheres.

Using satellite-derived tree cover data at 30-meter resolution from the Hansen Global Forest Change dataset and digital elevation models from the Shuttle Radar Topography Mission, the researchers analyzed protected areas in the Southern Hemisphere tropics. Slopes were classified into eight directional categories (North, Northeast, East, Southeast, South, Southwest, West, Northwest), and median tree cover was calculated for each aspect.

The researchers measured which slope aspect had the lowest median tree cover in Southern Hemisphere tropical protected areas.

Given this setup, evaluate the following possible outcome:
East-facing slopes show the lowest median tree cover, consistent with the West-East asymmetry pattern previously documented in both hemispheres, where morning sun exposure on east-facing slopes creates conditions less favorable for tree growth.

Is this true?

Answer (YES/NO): NO